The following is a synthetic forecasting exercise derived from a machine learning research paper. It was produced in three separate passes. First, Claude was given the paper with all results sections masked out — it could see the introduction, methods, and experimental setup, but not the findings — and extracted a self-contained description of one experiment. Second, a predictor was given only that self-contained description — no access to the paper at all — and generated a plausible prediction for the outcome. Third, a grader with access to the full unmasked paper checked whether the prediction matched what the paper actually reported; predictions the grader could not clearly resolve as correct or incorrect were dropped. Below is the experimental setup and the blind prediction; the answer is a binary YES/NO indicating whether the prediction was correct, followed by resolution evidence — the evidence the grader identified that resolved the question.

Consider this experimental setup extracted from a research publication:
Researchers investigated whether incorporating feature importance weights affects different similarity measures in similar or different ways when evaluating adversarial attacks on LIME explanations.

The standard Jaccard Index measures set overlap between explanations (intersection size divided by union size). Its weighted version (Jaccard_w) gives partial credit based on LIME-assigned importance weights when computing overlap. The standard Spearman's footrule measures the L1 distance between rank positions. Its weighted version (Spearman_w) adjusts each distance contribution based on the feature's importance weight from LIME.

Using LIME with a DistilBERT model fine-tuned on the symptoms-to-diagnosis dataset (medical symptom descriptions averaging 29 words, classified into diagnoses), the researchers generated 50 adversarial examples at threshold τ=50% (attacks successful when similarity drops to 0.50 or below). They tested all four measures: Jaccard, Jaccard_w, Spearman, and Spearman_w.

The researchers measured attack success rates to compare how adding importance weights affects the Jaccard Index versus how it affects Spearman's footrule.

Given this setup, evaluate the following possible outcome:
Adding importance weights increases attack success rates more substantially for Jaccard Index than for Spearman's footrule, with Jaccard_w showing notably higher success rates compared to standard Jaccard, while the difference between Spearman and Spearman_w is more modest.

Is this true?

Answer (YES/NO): NO